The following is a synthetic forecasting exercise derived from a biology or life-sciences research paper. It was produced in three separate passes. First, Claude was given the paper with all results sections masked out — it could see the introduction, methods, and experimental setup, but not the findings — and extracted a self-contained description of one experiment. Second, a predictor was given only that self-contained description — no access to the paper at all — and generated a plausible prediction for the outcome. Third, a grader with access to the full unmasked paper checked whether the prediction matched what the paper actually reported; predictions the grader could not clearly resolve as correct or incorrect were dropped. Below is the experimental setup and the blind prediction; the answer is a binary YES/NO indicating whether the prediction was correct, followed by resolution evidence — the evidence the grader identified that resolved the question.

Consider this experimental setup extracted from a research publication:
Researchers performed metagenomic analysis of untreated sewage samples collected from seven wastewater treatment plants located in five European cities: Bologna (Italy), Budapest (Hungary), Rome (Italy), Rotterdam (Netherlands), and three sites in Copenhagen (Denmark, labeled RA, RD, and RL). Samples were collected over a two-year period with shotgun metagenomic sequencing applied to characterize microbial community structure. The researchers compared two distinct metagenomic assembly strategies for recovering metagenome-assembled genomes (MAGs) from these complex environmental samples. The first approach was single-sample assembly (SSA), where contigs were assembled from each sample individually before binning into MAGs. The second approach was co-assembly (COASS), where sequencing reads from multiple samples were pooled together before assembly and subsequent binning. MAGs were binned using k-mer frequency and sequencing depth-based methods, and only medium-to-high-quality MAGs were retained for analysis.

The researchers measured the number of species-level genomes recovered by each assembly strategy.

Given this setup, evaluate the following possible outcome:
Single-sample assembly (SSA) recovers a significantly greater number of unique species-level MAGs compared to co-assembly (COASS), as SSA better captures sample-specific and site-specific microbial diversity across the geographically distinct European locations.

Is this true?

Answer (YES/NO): NO